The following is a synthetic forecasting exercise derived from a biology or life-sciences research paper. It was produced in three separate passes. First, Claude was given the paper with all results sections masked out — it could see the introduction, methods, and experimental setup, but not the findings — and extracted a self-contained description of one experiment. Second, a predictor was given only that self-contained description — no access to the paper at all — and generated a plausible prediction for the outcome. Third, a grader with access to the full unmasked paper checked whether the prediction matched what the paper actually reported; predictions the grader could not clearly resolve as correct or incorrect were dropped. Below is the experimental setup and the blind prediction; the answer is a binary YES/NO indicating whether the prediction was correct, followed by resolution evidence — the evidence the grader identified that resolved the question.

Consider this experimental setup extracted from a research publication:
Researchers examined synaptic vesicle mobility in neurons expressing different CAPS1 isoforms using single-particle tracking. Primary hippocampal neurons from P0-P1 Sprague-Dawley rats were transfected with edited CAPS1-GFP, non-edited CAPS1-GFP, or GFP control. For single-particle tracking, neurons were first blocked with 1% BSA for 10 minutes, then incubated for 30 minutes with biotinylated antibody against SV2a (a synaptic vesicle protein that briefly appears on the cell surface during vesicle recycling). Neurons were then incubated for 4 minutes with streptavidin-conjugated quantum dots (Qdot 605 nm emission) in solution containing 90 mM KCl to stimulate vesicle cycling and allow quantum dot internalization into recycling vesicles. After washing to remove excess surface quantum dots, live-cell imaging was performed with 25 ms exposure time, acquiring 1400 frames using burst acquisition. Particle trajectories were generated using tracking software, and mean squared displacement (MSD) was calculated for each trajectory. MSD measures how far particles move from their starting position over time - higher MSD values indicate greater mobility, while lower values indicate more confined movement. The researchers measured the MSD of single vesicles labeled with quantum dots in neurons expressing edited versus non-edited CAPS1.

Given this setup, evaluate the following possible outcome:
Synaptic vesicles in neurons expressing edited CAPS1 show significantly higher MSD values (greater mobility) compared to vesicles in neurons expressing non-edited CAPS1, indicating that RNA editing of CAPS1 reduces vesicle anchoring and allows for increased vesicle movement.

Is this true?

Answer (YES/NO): NO